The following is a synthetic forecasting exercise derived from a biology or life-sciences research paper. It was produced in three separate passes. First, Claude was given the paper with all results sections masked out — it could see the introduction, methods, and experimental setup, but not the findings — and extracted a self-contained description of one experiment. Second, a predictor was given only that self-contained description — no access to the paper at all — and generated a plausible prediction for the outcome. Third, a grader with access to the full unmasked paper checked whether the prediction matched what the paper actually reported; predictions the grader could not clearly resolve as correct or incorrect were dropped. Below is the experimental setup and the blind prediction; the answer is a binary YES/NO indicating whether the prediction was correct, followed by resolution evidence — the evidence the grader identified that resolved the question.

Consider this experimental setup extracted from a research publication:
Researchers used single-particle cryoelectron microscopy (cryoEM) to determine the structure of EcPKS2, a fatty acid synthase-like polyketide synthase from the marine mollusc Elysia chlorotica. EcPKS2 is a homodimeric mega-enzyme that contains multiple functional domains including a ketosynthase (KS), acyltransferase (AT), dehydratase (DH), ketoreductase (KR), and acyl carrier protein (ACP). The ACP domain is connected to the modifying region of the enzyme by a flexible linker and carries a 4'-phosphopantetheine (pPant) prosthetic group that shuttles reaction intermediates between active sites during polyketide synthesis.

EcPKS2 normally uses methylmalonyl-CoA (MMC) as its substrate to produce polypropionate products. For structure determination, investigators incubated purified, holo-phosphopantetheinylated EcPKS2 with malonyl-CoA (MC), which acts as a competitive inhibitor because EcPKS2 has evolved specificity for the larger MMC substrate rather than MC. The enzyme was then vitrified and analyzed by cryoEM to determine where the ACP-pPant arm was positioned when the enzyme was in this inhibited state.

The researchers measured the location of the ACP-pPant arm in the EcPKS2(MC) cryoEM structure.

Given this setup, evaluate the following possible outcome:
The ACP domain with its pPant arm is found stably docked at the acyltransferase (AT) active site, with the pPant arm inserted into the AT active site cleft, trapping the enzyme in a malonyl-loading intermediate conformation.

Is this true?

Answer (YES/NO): NO